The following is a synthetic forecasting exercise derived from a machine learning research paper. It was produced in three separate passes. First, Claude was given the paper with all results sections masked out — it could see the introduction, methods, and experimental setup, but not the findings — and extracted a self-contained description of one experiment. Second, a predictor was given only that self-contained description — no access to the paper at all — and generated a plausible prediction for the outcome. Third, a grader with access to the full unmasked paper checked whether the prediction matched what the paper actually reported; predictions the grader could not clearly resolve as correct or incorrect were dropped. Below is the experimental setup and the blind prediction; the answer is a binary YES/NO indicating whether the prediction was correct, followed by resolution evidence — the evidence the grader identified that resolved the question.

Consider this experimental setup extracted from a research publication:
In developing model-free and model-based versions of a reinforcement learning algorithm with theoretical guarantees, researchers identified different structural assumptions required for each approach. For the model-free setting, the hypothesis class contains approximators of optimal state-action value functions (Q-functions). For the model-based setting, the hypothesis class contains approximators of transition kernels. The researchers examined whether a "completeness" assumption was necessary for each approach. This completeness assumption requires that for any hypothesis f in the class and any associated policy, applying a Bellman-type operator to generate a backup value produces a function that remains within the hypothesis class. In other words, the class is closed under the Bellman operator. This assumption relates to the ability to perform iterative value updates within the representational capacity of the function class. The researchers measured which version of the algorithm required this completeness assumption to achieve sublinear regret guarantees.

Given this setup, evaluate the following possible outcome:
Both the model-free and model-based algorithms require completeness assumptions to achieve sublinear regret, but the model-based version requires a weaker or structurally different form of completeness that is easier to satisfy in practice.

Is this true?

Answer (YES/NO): NO